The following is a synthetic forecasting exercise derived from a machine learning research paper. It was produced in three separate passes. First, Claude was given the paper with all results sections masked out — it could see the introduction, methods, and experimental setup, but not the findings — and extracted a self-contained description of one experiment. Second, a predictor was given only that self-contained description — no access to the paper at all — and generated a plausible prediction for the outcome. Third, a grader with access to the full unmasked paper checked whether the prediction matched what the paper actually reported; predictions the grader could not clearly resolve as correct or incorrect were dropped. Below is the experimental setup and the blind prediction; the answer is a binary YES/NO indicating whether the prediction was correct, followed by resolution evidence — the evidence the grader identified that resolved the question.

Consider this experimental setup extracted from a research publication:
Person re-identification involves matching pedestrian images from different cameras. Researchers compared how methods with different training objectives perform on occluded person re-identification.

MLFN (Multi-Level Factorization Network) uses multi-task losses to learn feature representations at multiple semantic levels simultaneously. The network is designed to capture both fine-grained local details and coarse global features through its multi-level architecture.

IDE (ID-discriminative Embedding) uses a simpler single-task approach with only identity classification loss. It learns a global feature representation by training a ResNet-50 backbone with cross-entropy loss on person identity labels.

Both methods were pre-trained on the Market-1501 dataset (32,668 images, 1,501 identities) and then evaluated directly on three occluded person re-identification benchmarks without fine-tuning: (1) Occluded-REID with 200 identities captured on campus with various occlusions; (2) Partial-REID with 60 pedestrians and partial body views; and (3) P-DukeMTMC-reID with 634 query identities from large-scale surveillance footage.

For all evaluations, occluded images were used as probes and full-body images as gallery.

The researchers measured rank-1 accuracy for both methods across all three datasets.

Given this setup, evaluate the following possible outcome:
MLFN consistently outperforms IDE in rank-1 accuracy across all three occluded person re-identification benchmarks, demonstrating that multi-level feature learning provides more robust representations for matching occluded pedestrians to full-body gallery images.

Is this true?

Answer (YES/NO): NO